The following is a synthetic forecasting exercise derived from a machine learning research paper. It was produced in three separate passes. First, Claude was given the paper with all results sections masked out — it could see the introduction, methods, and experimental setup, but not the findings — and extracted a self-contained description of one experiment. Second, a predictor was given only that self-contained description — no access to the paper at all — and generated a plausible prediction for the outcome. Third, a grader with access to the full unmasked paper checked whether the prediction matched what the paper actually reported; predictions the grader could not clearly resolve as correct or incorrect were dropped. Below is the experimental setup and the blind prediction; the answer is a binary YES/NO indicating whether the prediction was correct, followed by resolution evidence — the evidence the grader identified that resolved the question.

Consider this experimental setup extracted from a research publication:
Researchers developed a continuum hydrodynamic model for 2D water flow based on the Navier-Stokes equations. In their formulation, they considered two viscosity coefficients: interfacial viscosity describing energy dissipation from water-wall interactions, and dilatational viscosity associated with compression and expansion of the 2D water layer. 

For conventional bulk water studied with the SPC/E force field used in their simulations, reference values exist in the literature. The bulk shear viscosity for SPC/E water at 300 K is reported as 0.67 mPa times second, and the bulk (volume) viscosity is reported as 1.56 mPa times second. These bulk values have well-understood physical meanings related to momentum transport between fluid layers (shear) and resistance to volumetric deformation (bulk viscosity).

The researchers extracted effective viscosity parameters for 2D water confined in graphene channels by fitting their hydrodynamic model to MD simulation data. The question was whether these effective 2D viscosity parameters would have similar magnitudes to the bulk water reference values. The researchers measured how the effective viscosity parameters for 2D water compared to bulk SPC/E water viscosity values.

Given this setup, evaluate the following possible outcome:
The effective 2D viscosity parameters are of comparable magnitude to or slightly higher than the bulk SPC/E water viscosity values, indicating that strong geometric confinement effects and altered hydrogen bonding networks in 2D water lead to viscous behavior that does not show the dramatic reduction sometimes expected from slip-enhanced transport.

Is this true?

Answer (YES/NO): NO